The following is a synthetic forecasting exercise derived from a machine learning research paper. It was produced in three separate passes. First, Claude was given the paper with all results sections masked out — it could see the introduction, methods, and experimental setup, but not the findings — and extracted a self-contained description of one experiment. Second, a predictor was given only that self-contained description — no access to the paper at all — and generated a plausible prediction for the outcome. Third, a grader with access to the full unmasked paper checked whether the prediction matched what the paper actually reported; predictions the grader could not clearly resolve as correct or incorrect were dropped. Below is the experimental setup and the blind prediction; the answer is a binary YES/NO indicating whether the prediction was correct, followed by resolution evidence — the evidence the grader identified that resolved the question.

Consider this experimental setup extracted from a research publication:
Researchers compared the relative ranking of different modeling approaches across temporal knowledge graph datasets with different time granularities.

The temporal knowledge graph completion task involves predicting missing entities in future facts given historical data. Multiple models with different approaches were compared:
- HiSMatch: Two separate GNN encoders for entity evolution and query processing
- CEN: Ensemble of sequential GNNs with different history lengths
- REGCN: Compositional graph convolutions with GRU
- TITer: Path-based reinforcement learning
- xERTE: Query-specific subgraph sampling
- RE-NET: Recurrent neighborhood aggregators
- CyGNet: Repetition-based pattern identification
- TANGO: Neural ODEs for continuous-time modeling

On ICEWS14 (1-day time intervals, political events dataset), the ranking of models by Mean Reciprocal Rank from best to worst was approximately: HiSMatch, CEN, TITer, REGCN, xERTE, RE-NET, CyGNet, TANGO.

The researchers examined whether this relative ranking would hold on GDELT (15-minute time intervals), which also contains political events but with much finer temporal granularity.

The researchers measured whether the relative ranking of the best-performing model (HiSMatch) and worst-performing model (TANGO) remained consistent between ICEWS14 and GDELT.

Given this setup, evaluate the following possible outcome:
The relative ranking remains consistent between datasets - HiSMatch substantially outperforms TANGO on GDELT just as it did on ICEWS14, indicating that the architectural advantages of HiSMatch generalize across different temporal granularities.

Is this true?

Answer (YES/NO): NO